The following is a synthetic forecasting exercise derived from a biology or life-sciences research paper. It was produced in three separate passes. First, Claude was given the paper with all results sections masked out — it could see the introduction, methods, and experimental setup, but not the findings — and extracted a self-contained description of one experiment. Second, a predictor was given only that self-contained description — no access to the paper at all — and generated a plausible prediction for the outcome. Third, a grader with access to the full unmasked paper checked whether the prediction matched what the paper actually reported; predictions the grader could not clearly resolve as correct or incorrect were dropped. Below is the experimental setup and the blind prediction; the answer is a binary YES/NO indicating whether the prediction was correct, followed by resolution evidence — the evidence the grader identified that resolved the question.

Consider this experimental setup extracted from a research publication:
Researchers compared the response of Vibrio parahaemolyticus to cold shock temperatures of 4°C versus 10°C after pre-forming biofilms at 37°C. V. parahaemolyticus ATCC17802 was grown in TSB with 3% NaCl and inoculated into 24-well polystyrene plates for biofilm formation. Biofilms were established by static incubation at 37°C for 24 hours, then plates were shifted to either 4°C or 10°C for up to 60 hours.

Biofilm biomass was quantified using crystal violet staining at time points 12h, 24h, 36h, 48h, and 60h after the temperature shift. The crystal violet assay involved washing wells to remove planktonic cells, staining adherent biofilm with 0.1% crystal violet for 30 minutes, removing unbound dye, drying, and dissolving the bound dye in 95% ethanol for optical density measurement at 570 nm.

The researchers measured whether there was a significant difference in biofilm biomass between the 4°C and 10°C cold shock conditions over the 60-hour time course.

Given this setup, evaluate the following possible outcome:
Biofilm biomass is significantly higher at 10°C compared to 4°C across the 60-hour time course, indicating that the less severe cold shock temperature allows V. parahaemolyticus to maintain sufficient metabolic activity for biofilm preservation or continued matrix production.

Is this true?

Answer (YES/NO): NO